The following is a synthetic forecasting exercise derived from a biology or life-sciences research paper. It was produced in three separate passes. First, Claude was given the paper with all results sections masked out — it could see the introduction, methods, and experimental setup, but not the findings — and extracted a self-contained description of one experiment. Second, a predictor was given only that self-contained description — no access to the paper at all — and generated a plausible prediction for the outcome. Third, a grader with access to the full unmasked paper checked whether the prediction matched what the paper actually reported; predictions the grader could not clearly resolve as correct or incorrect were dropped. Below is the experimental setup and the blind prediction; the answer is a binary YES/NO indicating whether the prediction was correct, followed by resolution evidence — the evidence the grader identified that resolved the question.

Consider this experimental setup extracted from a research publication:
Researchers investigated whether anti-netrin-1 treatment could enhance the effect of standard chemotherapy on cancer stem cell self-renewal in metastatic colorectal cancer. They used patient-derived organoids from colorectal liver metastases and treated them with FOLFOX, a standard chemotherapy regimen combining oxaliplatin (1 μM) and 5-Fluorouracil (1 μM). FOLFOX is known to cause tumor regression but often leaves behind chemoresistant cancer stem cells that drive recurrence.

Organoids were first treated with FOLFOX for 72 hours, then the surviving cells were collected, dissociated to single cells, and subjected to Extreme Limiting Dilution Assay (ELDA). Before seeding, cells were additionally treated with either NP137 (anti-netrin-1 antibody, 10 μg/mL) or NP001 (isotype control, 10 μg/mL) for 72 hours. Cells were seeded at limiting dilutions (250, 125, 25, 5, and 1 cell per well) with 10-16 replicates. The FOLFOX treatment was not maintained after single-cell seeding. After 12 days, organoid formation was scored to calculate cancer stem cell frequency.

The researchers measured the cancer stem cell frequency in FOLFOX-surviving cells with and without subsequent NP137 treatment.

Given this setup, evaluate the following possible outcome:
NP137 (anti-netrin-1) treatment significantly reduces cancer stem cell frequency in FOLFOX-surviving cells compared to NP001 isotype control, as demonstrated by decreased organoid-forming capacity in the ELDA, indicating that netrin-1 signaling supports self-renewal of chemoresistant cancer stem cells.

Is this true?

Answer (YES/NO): YES